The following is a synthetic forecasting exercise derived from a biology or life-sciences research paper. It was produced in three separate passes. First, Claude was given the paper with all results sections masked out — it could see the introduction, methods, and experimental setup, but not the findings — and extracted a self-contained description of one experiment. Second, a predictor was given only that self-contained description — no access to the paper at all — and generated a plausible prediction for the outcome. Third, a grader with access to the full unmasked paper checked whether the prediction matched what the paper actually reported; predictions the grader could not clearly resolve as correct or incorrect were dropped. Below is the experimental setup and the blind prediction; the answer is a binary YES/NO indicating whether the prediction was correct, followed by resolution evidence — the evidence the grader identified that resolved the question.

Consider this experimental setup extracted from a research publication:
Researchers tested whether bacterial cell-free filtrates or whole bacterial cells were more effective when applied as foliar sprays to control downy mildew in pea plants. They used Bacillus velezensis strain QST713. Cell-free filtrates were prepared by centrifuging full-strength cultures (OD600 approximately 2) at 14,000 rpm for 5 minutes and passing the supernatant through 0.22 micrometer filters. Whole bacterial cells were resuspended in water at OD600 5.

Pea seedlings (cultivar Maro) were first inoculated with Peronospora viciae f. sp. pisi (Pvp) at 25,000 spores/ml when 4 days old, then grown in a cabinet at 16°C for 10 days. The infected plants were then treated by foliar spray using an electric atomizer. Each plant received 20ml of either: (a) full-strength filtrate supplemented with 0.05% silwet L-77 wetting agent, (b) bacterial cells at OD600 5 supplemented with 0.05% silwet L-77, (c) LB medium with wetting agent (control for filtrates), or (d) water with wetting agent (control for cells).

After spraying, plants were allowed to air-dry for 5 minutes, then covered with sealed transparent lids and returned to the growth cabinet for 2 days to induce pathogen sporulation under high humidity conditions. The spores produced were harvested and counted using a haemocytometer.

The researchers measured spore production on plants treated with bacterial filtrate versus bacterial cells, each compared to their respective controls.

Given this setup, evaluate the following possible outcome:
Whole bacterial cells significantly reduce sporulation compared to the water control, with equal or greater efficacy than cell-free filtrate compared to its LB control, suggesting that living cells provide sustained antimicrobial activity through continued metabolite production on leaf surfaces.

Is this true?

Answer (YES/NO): YES